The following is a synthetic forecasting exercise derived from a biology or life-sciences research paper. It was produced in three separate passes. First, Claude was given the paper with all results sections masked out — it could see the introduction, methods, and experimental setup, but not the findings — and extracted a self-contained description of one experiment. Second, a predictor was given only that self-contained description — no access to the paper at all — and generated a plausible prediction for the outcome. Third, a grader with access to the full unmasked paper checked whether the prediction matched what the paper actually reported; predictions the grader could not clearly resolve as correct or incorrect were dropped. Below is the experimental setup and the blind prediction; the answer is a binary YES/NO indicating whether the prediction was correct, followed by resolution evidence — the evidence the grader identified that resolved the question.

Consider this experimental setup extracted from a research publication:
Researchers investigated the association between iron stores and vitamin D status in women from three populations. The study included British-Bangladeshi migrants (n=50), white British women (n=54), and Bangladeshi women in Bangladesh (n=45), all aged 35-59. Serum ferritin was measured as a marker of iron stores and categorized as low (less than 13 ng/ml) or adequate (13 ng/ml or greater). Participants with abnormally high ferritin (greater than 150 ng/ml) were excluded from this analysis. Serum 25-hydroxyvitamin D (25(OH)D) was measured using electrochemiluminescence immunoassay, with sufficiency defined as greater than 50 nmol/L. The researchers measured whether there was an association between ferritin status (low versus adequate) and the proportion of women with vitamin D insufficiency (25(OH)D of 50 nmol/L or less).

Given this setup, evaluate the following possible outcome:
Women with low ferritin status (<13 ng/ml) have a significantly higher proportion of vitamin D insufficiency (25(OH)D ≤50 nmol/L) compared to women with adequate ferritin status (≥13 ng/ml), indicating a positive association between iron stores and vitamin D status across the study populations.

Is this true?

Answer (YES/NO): YES